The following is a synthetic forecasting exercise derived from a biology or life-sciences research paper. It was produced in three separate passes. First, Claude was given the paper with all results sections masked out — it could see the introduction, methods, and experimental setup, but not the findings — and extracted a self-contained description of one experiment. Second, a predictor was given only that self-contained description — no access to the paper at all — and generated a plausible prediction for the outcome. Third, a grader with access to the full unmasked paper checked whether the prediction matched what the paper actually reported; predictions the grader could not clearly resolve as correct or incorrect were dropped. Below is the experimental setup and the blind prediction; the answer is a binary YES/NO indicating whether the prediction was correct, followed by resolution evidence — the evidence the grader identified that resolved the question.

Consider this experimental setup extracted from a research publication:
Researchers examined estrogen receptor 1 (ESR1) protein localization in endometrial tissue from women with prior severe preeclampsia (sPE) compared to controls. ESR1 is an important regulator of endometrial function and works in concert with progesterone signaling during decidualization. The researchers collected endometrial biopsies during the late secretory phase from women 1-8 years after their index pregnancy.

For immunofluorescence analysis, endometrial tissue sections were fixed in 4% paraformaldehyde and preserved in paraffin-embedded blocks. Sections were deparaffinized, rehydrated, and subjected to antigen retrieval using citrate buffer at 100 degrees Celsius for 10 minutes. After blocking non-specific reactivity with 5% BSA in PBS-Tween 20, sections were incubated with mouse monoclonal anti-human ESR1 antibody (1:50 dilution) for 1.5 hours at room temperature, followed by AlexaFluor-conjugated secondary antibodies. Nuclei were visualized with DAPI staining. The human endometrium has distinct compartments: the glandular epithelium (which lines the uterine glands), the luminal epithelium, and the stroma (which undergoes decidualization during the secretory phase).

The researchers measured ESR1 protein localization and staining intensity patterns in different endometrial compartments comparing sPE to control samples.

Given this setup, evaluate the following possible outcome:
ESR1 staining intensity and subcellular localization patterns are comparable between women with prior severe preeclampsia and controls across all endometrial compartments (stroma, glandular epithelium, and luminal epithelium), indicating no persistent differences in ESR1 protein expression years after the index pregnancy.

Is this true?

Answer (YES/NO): NO